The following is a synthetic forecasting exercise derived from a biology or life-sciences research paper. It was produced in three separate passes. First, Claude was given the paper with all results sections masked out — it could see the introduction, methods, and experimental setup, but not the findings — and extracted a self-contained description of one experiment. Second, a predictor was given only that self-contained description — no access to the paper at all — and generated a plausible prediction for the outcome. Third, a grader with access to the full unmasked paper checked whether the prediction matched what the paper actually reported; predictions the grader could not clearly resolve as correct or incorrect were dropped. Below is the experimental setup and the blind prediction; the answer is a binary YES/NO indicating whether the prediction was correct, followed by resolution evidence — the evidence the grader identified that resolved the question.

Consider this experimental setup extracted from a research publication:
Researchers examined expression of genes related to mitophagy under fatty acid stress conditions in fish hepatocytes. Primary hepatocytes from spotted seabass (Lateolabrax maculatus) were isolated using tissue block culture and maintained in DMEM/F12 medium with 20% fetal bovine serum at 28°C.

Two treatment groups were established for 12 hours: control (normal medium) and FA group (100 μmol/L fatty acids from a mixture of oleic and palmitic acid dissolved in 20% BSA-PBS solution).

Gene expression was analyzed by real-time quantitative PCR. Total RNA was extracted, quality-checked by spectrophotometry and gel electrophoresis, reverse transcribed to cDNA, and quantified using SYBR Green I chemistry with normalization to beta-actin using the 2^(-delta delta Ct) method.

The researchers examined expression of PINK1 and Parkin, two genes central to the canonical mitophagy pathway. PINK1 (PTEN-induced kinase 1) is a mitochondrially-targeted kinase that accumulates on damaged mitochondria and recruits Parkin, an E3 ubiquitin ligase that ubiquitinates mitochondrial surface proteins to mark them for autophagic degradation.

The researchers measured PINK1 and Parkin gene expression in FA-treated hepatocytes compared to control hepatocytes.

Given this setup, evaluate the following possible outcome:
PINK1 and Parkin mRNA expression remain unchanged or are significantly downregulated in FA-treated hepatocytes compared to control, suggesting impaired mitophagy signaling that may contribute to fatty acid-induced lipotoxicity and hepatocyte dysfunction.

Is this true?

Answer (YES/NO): YES